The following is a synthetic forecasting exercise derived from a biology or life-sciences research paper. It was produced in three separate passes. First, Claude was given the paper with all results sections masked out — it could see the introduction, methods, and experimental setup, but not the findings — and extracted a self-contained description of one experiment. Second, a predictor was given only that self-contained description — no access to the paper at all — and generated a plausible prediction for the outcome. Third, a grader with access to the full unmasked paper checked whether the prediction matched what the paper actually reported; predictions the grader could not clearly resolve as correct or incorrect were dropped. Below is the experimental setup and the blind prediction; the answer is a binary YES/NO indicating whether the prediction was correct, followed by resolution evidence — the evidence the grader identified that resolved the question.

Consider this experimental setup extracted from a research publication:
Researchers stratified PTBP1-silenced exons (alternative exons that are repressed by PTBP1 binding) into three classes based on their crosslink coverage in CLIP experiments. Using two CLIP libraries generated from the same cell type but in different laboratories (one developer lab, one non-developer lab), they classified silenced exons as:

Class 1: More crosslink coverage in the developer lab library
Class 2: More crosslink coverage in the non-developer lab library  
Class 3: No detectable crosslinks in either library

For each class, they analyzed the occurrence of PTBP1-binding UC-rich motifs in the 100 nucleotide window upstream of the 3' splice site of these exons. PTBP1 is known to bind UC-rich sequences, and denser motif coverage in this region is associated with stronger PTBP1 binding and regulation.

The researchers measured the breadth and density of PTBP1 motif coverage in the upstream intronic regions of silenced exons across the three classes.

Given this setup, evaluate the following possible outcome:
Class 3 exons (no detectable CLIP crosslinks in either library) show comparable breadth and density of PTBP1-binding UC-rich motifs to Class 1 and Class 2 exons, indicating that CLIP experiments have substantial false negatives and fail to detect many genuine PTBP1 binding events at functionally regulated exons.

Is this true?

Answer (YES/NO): NO